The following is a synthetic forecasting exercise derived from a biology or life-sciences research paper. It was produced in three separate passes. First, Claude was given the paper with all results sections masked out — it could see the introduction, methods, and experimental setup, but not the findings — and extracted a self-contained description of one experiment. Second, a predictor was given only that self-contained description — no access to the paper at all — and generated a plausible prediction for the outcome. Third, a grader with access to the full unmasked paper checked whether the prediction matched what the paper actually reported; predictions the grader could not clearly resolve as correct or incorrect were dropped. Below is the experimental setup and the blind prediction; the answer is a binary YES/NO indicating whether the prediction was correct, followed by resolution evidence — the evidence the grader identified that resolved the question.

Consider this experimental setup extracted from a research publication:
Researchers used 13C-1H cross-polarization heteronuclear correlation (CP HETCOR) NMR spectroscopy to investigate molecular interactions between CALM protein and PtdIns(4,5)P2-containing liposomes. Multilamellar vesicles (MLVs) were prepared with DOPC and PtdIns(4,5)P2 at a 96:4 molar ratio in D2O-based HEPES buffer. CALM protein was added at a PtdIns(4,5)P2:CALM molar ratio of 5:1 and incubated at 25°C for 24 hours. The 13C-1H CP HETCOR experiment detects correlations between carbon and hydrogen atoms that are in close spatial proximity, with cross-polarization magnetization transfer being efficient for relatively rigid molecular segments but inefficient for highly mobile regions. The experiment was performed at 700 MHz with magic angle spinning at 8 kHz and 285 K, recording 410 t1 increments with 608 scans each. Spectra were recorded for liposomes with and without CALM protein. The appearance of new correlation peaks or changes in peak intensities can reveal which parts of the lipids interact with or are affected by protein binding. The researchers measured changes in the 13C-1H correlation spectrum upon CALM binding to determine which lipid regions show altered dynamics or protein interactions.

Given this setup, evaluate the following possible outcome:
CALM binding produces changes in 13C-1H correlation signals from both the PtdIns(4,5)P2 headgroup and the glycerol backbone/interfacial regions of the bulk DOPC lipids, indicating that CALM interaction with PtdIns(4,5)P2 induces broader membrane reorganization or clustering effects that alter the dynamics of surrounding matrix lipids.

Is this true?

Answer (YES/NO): YES